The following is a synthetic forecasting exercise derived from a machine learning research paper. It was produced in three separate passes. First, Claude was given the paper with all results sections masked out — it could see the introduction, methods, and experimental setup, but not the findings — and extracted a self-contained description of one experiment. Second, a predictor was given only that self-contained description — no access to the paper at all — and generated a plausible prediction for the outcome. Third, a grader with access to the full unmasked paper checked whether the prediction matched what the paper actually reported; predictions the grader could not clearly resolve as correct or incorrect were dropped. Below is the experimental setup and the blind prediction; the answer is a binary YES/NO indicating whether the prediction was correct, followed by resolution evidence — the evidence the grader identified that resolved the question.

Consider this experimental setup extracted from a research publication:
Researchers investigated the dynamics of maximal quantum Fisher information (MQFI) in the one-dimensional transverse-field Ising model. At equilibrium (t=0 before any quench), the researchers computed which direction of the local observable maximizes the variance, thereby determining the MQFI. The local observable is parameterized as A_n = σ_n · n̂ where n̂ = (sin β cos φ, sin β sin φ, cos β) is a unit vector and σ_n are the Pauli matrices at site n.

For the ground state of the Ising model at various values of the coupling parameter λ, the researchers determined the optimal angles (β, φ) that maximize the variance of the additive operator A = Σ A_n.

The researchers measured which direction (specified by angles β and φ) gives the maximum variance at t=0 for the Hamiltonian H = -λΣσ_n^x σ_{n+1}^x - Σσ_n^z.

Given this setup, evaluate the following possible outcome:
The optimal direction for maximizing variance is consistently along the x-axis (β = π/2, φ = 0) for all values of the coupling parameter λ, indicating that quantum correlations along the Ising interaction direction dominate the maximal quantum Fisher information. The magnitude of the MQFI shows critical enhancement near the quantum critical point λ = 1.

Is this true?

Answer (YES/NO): YES